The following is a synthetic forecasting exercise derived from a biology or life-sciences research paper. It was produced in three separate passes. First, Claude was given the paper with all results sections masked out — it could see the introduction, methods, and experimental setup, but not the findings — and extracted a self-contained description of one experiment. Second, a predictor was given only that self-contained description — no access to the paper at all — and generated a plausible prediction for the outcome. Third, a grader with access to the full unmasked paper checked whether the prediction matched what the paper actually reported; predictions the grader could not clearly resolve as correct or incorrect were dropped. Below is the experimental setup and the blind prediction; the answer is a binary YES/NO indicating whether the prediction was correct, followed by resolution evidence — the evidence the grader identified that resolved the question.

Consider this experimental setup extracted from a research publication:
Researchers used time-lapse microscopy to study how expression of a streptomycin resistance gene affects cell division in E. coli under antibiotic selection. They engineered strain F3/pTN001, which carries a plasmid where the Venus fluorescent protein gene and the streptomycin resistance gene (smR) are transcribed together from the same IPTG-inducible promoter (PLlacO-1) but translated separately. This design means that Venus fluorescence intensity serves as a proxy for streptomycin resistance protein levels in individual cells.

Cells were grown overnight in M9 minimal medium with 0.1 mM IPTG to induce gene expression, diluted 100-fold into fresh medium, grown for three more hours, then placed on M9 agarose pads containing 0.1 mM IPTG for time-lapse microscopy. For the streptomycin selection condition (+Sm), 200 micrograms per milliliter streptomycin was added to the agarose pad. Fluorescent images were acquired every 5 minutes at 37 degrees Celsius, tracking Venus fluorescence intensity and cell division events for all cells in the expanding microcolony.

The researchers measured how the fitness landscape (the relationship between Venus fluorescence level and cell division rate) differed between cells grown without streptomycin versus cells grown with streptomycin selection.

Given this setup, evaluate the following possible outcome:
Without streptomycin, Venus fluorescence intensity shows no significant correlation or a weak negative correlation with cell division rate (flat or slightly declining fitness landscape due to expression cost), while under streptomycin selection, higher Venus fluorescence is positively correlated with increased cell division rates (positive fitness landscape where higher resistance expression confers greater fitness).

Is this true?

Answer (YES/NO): NO